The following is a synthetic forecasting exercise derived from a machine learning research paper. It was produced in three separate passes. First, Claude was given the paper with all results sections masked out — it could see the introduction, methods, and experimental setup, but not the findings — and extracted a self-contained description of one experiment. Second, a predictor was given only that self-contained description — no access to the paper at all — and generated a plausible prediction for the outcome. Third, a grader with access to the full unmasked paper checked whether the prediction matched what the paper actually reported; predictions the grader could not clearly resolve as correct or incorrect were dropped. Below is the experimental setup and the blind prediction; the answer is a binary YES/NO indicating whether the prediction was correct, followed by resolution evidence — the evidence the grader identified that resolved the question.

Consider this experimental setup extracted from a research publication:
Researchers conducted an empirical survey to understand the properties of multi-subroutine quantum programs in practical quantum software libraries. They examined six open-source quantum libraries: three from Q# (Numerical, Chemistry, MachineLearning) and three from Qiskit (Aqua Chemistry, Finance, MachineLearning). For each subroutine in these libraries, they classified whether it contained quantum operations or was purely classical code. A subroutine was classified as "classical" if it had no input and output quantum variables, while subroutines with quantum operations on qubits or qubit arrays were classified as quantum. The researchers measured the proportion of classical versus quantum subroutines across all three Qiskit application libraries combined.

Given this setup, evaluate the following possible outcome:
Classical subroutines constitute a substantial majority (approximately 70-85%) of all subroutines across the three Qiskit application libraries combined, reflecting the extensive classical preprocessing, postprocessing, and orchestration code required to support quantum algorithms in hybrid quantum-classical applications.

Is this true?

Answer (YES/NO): NO